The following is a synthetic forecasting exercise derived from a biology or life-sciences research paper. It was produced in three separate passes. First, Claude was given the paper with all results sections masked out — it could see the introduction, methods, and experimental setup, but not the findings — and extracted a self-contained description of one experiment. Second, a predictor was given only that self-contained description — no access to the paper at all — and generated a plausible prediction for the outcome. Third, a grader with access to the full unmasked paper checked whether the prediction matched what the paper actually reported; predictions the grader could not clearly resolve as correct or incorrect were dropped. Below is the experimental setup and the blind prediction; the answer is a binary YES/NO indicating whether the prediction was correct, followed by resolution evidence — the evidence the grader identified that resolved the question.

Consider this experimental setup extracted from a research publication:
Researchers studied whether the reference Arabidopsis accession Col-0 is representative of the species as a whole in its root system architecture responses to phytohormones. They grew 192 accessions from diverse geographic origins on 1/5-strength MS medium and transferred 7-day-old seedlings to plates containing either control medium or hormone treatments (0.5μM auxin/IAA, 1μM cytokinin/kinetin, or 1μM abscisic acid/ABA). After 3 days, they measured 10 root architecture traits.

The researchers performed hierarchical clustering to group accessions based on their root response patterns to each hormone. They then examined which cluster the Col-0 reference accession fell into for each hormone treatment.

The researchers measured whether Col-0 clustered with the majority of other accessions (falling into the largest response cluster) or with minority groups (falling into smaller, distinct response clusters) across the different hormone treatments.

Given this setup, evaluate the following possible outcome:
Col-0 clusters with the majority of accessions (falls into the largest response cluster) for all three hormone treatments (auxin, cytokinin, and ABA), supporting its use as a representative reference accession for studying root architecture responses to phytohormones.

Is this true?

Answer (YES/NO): NO